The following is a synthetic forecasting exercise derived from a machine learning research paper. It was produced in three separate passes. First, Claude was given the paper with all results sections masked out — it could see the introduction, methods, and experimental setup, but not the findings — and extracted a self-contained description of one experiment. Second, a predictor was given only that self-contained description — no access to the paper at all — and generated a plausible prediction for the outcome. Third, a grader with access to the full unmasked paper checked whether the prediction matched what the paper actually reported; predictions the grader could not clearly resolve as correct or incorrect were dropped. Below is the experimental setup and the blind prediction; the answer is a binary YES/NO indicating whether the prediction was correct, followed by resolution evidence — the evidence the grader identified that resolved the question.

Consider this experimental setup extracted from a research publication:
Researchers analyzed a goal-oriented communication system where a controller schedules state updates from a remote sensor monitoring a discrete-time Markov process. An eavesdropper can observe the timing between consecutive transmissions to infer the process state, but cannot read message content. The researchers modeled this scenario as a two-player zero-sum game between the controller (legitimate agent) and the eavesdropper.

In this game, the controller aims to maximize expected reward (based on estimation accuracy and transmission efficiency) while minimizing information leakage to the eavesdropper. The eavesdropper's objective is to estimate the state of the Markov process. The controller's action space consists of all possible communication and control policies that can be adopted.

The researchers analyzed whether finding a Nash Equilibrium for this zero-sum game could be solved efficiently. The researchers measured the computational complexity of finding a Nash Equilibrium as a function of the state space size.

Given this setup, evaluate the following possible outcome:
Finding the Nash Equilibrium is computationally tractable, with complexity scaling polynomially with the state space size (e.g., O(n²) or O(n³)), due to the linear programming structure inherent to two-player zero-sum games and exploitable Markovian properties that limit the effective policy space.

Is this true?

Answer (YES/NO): NO